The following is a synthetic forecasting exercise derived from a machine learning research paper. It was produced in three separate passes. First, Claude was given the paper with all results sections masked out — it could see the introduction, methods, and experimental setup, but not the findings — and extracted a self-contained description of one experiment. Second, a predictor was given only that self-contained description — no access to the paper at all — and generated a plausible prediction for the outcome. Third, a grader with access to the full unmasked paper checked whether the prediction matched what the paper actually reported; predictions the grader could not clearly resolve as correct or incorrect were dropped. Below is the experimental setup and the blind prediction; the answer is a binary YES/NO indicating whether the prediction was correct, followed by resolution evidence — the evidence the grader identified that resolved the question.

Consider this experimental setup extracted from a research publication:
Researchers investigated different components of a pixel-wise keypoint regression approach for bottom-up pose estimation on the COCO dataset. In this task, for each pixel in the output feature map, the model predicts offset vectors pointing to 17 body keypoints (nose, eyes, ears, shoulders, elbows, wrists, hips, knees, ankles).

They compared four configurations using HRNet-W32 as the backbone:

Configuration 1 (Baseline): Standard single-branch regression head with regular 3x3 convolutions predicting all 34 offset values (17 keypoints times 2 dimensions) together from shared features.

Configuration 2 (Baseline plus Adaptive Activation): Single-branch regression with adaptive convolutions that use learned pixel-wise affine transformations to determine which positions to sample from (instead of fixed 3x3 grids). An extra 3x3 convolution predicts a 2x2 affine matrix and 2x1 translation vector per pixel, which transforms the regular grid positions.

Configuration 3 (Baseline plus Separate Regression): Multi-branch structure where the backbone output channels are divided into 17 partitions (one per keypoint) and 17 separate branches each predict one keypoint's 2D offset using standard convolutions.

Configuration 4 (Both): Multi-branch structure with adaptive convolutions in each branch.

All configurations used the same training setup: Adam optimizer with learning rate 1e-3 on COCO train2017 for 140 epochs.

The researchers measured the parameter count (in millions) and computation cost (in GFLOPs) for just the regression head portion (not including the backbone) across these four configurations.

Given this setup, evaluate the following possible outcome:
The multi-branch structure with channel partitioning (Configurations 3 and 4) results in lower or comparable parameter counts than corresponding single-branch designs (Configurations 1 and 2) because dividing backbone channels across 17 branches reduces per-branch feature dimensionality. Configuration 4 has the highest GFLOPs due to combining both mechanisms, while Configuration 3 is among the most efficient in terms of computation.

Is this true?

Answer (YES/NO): NO